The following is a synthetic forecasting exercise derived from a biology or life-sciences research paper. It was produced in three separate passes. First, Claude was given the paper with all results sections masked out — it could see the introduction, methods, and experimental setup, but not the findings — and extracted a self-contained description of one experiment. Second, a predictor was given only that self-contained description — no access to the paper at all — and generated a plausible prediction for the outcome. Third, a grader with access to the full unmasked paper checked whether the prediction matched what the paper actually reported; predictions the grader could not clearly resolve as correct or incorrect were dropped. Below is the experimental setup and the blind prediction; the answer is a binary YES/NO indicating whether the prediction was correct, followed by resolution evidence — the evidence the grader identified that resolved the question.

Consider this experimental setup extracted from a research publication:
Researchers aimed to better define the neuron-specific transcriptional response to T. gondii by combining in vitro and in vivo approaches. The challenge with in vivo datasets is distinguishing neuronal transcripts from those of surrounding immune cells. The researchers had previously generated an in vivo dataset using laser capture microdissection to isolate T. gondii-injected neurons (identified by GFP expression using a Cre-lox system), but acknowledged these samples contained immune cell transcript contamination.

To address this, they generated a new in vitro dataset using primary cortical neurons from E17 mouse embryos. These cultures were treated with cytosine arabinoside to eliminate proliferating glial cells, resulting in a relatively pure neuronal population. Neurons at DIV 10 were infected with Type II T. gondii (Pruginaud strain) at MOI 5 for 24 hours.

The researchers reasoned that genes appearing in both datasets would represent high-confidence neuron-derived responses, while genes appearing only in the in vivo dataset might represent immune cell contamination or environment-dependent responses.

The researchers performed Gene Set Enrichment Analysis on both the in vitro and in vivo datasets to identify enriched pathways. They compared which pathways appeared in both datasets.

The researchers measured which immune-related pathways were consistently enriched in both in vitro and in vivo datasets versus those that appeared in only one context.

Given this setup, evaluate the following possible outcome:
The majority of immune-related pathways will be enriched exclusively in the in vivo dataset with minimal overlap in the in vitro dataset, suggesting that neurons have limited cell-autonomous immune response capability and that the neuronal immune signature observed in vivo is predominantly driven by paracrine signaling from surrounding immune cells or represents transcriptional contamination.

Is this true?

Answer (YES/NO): NO